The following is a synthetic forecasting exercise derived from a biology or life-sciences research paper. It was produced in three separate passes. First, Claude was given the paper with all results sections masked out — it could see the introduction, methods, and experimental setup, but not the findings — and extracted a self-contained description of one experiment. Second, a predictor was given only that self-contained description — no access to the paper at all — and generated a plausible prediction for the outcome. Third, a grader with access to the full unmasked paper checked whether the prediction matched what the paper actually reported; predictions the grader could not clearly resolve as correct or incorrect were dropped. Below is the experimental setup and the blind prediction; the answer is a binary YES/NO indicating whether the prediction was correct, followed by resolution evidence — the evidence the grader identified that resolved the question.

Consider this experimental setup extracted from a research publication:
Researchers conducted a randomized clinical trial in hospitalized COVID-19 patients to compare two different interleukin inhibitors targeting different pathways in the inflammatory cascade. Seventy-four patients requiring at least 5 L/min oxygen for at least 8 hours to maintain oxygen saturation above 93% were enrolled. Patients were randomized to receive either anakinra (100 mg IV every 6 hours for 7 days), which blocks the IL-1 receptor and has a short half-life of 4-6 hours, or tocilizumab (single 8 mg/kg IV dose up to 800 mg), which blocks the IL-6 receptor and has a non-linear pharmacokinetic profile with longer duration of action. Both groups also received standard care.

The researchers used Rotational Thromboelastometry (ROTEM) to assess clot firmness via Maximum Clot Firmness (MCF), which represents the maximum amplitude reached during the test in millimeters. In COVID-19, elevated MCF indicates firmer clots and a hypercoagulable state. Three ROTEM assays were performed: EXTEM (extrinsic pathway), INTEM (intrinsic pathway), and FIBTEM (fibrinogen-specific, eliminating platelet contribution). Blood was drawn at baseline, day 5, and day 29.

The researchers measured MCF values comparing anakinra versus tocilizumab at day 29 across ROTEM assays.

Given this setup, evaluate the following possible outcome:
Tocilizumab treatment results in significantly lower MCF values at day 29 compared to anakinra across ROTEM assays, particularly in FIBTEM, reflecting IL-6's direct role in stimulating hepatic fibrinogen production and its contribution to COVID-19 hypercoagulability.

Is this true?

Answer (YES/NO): NO